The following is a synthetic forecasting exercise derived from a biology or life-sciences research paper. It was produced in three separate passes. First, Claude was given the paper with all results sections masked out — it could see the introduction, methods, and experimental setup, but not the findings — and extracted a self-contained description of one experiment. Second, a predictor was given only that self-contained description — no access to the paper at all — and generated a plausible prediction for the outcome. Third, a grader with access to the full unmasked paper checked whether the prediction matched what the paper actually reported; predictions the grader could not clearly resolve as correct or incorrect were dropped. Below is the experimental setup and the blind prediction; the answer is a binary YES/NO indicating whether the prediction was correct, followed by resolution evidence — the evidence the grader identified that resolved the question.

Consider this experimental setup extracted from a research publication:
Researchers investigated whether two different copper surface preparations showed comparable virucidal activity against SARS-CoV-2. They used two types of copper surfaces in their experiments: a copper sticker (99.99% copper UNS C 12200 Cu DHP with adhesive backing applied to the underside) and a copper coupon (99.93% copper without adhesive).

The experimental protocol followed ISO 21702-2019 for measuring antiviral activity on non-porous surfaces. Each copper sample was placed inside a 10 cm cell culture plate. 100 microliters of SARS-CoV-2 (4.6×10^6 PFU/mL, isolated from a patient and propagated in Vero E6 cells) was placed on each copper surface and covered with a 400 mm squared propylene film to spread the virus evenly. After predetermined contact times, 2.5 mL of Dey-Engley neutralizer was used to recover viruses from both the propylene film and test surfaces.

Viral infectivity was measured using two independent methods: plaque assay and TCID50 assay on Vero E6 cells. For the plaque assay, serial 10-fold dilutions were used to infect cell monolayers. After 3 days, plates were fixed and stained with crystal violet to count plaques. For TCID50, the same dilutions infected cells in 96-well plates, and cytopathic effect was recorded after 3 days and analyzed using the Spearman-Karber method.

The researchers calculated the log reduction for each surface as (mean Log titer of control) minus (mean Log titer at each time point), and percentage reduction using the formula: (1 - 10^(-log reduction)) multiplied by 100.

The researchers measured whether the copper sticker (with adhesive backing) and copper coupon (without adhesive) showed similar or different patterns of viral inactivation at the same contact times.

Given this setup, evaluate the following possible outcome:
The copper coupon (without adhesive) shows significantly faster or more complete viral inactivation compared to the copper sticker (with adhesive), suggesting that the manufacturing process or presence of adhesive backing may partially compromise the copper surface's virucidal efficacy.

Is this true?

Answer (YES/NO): NO